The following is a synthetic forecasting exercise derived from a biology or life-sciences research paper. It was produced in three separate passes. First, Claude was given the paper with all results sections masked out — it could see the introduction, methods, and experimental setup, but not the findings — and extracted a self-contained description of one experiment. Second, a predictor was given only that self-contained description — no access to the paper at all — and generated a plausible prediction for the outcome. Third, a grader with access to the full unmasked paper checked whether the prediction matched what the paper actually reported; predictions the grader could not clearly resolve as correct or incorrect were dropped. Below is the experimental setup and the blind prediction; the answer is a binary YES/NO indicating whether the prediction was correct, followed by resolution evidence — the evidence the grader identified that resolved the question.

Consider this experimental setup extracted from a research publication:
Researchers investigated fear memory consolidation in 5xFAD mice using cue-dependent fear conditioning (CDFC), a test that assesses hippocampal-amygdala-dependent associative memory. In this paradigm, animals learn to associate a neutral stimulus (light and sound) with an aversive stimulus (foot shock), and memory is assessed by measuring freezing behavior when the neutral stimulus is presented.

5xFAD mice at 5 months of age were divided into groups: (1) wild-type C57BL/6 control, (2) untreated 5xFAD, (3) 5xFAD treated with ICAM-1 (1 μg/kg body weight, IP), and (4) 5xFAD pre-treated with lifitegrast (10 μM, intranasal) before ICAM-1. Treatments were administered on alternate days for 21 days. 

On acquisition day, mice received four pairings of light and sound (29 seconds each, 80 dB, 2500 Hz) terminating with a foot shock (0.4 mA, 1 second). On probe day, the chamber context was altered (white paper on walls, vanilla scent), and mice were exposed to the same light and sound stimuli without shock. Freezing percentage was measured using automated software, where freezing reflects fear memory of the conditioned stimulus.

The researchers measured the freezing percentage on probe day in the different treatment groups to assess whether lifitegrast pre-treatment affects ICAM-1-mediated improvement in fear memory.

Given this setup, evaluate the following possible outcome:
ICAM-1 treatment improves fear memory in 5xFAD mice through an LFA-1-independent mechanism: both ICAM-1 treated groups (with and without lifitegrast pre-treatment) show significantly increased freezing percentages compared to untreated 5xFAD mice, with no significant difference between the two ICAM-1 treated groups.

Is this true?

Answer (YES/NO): NO